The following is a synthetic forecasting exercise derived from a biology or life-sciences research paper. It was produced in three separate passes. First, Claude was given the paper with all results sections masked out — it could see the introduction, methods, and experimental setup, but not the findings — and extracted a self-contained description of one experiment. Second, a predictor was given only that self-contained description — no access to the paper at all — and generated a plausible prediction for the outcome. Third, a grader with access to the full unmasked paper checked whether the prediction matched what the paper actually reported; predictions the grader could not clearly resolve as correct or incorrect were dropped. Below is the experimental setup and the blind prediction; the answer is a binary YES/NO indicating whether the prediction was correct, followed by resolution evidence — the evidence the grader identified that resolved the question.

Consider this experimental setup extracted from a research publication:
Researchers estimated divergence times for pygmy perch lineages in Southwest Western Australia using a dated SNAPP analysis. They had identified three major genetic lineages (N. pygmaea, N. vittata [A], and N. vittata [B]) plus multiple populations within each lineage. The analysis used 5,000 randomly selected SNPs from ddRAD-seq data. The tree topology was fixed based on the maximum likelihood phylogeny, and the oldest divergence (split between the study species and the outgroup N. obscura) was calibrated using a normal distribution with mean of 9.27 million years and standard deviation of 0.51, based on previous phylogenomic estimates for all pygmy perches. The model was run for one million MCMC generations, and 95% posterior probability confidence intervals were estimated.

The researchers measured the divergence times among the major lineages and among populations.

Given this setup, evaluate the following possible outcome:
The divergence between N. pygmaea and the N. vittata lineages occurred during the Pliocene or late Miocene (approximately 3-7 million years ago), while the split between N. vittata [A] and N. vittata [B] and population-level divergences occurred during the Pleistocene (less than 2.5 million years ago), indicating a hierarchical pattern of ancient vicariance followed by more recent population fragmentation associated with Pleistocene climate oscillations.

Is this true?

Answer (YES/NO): NO